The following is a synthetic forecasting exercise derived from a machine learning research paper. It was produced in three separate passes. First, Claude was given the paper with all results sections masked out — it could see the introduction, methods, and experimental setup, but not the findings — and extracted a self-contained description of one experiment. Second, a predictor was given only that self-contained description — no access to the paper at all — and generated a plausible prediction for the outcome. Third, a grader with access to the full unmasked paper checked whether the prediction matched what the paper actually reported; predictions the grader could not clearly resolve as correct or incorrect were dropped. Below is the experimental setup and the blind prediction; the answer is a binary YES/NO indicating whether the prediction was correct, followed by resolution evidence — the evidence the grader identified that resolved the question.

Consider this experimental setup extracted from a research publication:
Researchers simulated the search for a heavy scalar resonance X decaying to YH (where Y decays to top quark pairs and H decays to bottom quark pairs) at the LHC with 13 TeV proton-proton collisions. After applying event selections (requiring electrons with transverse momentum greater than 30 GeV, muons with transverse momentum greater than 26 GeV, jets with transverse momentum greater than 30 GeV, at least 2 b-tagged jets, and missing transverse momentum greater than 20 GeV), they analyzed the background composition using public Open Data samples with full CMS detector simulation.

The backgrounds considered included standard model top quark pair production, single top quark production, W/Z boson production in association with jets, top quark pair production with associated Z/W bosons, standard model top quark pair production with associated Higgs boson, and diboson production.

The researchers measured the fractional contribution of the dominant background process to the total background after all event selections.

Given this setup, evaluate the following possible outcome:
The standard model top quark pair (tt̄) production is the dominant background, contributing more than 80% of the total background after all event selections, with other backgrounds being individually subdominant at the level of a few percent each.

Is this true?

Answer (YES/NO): YES